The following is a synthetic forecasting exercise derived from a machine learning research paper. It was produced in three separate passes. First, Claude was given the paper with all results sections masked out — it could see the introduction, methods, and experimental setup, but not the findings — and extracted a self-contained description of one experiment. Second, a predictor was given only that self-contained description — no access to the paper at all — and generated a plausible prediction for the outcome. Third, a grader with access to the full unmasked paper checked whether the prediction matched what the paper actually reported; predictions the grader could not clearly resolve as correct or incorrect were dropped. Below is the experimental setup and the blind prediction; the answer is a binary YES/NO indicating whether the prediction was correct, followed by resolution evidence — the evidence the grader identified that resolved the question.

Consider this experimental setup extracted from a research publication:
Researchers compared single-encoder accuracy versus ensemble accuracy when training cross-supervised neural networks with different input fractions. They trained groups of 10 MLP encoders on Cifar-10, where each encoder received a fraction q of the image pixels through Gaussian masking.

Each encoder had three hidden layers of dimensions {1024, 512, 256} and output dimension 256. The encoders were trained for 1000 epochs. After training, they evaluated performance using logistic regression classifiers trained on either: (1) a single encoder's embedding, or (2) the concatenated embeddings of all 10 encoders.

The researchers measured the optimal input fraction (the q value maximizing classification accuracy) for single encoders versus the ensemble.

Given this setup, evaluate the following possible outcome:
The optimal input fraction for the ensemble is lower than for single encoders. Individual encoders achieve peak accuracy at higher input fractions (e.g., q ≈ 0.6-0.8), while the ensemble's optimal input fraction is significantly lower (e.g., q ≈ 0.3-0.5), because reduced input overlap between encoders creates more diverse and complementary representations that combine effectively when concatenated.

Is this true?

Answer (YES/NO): NO